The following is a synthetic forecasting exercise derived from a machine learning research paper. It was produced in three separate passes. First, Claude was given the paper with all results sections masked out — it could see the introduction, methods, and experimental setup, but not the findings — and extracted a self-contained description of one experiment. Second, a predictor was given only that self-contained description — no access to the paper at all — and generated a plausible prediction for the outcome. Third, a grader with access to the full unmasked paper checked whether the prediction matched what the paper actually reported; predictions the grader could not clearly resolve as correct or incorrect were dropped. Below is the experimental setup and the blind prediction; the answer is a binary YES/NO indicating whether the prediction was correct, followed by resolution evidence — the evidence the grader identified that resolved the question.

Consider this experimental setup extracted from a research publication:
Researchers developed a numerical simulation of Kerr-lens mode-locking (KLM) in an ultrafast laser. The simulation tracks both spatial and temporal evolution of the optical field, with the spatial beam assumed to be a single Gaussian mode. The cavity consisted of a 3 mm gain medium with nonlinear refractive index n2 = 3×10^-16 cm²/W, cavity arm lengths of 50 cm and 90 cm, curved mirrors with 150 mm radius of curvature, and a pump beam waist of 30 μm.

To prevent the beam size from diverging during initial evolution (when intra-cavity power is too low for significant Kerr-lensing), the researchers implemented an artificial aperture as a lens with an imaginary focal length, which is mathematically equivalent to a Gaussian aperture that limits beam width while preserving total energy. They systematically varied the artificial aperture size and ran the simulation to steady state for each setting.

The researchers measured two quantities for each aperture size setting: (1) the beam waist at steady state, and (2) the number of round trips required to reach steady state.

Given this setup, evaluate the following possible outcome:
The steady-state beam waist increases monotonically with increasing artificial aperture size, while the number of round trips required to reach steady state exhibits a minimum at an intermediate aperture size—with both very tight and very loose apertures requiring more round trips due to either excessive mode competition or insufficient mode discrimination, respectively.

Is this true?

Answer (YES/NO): NO